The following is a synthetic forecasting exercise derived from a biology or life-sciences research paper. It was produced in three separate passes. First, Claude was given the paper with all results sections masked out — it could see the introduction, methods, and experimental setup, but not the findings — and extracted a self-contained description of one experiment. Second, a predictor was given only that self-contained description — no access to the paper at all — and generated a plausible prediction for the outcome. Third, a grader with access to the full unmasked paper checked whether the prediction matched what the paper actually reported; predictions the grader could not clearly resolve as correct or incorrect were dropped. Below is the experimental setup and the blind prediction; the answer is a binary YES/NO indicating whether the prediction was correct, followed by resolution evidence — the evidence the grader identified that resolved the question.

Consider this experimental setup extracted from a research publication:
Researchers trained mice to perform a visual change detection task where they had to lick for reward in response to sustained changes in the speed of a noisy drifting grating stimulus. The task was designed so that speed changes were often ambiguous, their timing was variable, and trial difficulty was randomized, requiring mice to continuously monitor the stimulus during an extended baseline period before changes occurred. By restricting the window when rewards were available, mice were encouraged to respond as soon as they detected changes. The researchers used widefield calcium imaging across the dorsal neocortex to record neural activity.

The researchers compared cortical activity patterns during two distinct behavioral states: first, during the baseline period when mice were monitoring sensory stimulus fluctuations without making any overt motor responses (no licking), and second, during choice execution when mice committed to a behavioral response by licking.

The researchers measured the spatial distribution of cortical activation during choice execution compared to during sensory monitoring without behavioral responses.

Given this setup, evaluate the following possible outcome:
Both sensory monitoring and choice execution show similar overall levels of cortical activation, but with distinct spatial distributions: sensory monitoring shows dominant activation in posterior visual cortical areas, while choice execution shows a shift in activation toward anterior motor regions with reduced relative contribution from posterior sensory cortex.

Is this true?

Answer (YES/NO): NO